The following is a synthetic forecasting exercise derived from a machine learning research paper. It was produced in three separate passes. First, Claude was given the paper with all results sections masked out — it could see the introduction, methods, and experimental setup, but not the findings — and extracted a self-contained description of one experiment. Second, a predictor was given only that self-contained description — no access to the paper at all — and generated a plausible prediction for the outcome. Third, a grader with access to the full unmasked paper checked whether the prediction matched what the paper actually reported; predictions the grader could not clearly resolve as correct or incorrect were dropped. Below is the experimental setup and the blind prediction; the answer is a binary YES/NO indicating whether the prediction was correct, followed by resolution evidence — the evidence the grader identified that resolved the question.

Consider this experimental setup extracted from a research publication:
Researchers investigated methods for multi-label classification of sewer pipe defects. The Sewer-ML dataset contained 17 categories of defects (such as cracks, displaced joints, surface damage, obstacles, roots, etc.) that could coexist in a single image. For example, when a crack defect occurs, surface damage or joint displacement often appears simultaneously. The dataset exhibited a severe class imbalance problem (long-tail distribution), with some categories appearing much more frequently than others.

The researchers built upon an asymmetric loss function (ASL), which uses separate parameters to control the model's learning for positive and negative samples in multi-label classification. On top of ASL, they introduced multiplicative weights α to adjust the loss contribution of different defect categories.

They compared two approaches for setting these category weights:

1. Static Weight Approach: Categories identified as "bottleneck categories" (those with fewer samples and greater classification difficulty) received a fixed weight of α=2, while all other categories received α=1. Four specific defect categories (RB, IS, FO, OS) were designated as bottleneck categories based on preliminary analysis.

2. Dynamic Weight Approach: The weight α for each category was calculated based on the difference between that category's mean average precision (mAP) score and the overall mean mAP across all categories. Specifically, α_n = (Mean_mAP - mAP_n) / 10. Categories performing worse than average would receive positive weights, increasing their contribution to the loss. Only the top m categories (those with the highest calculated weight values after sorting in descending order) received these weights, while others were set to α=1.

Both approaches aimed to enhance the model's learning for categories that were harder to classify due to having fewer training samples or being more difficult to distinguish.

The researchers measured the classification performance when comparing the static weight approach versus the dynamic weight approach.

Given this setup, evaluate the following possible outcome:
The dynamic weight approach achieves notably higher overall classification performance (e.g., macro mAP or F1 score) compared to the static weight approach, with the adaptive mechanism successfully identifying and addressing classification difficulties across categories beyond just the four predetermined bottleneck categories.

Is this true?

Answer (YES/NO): NO